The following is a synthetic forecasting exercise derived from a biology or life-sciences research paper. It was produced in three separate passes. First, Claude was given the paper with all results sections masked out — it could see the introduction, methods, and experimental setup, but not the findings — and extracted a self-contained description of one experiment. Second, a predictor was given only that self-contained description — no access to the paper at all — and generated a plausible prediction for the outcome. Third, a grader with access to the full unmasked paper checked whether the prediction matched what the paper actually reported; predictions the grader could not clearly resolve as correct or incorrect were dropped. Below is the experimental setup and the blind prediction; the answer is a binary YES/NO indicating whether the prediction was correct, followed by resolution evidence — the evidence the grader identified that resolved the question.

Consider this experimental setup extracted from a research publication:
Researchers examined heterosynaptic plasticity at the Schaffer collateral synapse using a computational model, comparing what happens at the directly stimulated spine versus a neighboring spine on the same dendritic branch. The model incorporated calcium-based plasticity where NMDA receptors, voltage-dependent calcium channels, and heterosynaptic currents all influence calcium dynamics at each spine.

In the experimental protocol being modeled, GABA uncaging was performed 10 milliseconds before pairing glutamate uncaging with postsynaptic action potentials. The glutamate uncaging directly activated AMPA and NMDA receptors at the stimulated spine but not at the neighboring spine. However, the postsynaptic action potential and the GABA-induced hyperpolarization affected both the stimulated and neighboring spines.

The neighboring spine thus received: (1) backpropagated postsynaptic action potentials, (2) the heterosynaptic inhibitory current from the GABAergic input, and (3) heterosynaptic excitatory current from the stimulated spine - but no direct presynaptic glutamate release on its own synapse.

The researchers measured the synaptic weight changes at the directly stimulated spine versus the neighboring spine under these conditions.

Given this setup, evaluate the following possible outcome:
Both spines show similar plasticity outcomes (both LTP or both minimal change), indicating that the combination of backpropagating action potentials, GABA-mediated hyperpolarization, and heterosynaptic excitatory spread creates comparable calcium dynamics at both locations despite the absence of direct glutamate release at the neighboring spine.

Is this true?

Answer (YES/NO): NO